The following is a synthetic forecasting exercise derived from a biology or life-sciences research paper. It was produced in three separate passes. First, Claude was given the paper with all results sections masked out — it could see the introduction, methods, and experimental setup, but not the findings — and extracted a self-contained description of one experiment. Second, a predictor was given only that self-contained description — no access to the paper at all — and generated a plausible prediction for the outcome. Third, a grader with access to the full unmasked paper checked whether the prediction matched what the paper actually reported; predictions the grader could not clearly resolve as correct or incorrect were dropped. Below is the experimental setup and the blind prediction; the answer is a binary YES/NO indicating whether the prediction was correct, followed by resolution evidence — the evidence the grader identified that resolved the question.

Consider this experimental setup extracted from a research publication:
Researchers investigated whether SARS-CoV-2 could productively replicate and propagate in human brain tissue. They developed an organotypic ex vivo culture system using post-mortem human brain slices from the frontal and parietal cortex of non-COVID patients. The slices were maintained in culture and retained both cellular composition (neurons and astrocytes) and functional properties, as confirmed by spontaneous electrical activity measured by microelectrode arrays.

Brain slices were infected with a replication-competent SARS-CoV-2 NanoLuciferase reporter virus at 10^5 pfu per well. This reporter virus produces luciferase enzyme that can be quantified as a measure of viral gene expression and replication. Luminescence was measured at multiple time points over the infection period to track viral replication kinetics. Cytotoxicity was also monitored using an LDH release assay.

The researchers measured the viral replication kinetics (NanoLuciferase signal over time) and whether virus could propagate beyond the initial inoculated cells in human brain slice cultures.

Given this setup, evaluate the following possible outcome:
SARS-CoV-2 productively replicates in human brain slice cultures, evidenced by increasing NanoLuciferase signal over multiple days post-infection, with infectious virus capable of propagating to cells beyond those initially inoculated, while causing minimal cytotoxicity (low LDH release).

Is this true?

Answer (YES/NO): NO